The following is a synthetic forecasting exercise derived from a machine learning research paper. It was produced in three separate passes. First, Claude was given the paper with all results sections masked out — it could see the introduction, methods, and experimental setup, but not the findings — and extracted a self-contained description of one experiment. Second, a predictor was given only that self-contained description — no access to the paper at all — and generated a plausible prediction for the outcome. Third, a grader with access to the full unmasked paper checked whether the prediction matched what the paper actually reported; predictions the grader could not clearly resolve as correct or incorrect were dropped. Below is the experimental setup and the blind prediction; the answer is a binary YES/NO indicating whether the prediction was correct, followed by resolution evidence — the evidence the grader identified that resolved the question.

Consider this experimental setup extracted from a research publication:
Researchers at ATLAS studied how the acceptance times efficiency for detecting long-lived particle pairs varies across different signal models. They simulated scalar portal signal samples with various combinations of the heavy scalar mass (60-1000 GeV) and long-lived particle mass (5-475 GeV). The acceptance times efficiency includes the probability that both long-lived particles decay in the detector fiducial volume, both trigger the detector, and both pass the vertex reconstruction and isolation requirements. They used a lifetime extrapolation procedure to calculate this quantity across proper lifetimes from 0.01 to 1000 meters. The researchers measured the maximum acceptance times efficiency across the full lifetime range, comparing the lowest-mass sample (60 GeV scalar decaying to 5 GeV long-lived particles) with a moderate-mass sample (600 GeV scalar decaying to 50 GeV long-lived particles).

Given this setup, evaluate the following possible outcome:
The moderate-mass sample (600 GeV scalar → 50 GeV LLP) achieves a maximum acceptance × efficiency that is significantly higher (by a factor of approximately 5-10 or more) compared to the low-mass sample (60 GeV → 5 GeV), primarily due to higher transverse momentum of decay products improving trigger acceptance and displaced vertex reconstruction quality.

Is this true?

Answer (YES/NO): YES